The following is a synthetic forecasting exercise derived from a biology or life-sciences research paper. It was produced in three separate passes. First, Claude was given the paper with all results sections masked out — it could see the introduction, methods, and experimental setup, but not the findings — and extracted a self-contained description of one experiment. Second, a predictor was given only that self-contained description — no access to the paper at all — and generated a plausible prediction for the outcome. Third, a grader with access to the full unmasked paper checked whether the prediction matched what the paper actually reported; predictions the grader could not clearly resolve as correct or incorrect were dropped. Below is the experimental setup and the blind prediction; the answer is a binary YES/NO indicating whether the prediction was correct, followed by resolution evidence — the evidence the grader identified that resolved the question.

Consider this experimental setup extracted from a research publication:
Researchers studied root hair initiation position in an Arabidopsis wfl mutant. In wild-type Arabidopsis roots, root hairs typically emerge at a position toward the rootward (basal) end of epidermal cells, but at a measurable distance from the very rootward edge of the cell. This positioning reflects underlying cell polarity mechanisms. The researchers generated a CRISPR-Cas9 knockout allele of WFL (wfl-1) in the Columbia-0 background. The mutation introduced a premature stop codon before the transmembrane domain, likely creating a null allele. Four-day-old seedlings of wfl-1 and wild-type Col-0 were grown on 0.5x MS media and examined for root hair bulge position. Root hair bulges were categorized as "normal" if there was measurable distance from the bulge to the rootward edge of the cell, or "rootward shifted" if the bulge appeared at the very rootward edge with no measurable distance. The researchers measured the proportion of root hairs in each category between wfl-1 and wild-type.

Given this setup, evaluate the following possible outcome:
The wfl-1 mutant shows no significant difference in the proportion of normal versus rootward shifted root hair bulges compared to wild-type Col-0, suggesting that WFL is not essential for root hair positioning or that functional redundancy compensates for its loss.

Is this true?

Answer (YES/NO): YES